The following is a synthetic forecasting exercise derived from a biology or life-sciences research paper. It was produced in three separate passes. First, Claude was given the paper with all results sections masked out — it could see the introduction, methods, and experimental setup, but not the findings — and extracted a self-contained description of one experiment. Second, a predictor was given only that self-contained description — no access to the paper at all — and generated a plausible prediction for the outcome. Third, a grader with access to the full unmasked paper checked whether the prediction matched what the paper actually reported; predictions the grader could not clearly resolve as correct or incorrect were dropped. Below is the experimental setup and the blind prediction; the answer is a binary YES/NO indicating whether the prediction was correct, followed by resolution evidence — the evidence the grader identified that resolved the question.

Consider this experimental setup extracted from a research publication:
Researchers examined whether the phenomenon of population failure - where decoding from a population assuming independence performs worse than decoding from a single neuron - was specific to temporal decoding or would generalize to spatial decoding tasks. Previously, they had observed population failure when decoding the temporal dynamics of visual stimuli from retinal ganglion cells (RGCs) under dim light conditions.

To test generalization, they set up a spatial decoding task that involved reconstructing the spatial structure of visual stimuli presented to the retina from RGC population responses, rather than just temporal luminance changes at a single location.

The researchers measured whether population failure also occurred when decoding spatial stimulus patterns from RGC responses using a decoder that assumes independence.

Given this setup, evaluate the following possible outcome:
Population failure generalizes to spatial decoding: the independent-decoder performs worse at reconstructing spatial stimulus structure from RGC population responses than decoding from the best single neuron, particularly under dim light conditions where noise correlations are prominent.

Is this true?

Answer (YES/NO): NO